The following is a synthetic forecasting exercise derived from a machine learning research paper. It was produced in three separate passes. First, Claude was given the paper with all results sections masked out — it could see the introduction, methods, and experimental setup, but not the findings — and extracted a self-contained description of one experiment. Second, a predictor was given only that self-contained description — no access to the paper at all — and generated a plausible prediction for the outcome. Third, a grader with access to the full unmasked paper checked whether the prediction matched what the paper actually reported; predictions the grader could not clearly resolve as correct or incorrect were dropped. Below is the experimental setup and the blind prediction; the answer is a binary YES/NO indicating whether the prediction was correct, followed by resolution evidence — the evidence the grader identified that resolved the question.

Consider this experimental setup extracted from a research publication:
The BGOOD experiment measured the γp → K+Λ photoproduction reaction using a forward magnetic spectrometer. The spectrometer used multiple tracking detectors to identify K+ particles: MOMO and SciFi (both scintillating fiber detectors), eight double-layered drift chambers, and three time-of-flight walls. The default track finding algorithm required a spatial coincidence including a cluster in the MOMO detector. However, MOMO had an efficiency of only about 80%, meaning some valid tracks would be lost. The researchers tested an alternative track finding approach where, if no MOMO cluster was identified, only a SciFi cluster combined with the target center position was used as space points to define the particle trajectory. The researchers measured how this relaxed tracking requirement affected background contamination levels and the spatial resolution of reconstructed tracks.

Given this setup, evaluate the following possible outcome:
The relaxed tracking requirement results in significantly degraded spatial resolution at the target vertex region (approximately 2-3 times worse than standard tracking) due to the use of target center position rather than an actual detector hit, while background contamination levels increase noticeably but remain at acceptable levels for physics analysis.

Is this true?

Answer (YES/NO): NO